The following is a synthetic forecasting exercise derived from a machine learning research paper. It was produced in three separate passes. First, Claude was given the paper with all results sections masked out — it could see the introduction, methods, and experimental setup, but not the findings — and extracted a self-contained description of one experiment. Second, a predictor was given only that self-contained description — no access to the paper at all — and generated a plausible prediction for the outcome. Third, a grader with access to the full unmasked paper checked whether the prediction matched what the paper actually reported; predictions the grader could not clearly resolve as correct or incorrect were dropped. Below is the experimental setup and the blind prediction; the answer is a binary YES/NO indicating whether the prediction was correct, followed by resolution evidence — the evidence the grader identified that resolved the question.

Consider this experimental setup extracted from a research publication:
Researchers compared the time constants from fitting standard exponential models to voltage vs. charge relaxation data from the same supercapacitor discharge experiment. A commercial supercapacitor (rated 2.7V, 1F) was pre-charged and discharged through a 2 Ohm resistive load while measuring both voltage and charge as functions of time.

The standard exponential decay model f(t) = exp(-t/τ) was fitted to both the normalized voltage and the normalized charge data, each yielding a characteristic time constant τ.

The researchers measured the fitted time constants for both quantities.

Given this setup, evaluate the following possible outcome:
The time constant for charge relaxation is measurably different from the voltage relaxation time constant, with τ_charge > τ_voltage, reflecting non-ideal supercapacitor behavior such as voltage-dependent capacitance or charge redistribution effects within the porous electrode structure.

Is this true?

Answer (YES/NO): YES